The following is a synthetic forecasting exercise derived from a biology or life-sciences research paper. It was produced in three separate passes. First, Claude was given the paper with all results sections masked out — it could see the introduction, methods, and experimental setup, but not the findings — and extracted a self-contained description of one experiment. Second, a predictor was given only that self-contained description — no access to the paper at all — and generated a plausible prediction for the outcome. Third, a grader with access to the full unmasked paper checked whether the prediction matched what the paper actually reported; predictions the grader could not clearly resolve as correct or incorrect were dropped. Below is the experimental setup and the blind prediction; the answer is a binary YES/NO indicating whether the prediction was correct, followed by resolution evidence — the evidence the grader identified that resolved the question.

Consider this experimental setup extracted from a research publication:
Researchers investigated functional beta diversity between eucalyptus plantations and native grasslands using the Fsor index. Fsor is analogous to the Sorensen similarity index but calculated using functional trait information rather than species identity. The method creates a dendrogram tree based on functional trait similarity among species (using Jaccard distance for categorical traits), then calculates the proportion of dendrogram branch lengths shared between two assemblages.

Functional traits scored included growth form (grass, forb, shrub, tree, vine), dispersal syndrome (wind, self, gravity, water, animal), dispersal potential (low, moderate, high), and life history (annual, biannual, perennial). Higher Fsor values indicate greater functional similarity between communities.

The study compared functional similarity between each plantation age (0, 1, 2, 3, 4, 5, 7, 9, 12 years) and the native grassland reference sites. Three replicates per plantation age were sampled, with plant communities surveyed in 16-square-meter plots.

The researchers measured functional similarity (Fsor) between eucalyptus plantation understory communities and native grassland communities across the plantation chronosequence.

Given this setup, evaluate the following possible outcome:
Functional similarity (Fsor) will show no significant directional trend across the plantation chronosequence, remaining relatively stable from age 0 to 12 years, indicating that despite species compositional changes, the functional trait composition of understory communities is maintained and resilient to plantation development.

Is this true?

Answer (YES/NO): NO